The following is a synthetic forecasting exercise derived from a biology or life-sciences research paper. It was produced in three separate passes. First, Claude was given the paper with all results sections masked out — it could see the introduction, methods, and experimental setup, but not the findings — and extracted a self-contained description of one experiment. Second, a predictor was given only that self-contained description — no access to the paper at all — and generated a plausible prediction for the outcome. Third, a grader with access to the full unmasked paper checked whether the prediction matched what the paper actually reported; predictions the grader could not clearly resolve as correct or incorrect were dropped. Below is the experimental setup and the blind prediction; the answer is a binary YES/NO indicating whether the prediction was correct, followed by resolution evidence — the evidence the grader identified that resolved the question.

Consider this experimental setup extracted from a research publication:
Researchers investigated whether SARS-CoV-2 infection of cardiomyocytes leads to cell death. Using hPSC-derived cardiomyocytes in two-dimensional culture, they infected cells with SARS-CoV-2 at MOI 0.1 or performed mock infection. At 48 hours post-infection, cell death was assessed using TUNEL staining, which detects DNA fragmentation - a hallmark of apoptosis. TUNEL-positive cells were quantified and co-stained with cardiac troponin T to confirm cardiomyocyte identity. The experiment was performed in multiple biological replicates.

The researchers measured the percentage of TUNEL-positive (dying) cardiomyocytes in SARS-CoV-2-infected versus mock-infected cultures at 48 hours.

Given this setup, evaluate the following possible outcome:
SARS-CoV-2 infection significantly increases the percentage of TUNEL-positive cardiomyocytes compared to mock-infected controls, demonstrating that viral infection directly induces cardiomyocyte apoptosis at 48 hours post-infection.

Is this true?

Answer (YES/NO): NO